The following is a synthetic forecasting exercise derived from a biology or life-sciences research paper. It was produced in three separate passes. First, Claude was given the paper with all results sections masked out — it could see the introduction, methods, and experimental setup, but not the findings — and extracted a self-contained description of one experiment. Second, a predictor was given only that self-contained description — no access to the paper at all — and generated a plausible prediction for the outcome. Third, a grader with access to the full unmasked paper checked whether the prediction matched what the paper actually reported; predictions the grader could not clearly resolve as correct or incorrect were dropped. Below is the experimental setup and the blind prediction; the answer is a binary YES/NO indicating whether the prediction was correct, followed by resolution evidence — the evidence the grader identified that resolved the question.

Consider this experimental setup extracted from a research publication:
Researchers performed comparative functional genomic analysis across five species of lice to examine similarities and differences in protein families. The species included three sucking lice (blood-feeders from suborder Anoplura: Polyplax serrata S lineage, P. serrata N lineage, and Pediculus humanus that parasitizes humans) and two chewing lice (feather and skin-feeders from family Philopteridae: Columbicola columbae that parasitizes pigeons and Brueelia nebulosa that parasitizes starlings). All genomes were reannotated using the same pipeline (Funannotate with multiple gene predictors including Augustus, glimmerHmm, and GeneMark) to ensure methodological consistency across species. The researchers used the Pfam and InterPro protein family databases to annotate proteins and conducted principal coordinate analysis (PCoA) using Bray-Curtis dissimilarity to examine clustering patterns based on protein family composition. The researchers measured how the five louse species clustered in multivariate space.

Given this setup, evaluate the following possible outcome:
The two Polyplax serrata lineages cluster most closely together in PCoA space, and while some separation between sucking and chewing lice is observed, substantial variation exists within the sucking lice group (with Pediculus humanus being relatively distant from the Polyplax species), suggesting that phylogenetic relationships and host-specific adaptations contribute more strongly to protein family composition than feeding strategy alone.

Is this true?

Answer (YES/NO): YES